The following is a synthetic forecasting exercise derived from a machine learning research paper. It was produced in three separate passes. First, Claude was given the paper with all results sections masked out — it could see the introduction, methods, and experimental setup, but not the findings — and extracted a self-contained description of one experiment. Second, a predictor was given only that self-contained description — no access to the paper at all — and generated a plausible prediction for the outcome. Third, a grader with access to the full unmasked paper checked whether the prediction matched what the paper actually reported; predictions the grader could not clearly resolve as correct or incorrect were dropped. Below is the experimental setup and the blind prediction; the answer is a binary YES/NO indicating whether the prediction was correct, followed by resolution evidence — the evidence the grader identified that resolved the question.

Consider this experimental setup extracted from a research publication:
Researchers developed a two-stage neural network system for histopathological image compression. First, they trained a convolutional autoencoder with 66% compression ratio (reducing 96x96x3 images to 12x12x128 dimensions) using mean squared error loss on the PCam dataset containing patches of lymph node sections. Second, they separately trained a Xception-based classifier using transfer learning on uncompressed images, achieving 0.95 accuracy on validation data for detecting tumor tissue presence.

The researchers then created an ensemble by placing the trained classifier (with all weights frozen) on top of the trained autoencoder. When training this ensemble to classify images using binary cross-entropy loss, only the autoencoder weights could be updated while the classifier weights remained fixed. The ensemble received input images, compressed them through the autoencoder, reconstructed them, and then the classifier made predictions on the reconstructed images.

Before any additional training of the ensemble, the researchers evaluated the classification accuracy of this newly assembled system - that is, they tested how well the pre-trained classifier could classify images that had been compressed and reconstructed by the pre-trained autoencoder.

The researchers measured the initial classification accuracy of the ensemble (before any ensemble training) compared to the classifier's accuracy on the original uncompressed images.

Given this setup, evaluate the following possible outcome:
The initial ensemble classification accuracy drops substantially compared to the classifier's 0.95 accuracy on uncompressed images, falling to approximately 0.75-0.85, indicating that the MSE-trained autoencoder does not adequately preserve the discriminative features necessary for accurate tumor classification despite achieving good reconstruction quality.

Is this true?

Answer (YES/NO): NO